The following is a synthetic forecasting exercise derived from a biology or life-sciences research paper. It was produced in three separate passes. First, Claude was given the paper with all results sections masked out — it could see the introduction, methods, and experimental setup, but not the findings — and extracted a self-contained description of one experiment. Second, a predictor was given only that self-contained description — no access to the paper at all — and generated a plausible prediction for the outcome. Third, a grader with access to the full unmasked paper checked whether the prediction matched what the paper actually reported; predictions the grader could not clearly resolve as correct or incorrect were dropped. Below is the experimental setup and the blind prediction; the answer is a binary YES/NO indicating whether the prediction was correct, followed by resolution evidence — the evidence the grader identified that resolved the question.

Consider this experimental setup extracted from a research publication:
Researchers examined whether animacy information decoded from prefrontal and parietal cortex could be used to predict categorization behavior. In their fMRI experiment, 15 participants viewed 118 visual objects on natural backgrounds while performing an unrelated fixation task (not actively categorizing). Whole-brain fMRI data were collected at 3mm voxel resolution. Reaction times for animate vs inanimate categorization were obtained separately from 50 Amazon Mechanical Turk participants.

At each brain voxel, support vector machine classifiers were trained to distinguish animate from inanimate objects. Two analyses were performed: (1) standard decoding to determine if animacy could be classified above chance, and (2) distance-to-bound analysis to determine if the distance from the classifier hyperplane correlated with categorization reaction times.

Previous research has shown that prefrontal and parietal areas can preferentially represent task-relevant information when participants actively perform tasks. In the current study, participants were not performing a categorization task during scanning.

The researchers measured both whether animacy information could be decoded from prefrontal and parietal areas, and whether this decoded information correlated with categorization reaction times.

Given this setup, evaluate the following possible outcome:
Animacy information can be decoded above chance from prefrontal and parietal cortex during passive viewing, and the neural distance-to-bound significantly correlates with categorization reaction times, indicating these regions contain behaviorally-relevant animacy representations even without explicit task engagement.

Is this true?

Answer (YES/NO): NO